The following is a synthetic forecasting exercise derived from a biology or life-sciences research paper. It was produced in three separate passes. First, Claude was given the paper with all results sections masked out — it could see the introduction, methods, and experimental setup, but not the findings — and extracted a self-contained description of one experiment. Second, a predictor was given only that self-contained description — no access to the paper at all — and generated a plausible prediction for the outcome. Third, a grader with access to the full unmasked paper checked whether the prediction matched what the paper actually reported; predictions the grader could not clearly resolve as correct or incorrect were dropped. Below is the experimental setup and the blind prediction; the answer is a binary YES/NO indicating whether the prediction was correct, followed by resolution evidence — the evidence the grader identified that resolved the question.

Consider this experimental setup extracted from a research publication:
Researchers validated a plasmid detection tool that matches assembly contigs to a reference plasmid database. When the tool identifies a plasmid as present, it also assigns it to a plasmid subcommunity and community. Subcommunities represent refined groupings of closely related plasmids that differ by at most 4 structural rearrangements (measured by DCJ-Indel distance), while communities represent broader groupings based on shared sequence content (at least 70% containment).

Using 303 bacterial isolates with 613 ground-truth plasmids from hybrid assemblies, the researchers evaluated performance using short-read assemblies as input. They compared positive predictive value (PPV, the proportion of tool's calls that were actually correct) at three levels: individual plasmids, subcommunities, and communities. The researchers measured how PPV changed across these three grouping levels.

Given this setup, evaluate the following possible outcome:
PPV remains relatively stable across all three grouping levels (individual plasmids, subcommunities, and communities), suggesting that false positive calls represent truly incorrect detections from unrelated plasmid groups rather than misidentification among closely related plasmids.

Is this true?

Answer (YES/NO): NO